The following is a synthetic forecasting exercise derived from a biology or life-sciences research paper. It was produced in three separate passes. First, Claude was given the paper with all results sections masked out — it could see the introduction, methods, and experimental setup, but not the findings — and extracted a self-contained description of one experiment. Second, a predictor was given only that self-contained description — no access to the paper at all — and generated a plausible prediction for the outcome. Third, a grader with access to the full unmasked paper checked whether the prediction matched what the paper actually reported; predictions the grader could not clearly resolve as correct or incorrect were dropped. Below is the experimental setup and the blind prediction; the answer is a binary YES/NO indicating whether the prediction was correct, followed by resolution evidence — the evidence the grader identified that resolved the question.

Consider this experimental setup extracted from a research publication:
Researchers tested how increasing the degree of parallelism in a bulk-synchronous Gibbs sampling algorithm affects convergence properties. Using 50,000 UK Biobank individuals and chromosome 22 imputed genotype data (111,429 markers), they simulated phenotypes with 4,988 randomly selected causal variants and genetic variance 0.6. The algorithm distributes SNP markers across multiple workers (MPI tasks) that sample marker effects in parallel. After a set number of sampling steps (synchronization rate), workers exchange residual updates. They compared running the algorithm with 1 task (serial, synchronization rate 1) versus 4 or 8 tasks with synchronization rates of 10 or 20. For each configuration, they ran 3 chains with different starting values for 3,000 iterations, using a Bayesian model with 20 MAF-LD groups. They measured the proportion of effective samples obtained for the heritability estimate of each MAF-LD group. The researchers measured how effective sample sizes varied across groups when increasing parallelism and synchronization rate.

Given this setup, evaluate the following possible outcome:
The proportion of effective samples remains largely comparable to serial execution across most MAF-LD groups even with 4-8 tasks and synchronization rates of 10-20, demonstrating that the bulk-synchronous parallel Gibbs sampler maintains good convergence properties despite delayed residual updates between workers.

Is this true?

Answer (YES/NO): NO